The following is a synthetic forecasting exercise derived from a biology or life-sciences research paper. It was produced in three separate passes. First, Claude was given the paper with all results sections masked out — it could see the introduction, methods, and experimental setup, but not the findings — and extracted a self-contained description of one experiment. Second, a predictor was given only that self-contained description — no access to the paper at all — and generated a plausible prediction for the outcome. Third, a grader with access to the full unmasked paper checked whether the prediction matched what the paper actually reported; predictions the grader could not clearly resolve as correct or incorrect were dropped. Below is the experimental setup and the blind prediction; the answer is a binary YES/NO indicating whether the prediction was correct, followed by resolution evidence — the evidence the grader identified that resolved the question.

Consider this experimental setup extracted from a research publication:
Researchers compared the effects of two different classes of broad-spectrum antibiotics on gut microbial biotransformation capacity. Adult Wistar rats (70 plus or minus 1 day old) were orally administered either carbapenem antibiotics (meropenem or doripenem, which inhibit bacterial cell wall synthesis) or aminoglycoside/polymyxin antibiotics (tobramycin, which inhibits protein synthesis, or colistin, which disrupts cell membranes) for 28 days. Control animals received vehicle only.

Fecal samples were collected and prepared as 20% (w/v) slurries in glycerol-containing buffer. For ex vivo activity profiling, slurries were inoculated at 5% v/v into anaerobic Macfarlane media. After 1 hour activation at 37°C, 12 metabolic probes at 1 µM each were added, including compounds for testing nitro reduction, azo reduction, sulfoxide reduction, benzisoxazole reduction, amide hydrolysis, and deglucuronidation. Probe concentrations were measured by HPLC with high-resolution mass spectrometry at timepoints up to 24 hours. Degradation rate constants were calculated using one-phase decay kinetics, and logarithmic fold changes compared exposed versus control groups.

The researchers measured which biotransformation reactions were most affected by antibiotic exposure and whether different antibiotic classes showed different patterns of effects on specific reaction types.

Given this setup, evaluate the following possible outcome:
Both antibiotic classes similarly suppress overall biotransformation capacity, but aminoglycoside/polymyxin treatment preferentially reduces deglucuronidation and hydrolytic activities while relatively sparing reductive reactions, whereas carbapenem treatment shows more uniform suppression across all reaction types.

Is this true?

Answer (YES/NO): NO